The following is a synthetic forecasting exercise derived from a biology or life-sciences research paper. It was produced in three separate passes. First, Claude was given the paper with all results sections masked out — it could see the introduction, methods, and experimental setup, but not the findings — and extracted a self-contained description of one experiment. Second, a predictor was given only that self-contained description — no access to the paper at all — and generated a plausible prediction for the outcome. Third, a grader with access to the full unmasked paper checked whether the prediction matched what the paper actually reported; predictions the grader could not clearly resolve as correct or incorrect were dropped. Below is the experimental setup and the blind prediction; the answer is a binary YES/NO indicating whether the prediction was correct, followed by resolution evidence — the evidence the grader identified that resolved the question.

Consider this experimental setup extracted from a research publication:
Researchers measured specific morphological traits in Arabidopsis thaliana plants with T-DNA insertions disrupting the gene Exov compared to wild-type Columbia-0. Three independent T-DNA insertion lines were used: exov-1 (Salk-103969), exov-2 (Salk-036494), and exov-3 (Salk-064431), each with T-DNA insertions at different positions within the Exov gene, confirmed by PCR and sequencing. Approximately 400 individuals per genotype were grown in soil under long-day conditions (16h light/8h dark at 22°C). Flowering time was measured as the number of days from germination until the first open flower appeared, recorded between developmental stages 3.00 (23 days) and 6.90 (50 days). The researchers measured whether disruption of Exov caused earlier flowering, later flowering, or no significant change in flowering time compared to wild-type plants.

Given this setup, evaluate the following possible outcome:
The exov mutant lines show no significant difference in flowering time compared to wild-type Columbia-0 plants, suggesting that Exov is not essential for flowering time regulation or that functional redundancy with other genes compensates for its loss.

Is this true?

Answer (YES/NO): NO